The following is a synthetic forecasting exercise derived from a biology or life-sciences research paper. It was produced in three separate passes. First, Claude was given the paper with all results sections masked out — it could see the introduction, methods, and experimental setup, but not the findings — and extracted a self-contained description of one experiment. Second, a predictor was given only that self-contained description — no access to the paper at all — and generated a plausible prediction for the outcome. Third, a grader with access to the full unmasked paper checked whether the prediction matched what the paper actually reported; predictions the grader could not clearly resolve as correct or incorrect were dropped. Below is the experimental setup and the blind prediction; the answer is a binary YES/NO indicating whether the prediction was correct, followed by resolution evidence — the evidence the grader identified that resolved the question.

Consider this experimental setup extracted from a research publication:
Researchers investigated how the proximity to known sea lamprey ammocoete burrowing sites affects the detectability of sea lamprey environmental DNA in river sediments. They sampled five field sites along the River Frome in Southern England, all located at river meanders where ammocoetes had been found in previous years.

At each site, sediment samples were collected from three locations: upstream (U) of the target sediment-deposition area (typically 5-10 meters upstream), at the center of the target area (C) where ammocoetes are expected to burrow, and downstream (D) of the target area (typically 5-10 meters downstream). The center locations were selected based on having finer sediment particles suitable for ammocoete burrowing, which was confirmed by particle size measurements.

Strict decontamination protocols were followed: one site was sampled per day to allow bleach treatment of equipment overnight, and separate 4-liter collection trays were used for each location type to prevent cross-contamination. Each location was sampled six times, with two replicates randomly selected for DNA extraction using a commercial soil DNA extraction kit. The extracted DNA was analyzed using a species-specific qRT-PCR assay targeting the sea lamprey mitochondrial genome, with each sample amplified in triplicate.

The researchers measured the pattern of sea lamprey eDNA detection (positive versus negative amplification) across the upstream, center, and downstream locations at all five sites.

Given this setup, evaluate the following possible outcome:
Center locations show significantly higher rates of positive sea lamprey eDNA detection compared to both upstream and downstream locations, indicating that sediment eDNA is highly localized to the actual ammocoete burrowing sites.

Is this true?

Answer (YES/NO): YES